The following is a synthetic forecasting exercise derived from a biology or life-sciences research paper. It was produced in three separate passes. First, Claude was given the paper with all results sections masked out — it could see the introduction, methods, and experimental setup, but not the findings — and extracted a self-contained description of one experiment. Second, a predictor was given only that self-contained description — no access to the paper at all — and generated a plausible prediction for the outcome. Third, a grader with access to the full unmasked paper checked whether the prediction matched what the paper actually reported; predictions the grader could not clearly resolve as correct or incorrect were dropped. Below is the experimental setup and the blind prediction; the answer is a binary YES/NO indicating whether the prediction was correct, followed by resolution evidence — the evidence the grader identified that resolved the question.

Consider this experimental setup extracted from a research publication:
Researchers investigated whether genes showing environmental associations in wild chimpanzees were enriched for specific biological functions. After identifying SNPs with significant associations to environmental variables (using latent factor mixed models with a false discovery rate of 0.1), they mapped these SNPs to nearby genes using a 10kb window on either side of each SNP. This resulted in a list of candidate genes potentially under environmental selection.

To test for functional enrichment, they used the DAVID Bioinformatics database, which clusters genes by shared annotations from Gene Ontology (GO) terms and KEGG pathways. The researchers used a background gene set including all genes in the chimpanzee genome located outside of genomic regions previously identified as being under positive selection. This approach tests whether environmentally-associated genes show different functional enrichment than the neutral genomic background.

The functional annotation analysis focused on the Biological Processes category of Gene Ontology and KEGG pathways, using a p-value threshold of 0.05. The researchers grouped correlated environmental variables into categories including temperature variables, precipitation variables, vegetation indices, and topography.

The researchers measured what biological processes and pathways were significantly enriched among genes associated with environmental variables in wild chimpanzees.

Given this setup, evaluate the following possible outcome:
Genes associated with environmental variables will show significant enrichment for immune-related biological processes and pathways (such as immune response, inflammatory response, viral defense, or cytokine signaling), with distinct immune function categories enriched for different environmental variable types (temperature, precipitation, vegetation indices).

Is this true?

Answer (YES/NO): NO